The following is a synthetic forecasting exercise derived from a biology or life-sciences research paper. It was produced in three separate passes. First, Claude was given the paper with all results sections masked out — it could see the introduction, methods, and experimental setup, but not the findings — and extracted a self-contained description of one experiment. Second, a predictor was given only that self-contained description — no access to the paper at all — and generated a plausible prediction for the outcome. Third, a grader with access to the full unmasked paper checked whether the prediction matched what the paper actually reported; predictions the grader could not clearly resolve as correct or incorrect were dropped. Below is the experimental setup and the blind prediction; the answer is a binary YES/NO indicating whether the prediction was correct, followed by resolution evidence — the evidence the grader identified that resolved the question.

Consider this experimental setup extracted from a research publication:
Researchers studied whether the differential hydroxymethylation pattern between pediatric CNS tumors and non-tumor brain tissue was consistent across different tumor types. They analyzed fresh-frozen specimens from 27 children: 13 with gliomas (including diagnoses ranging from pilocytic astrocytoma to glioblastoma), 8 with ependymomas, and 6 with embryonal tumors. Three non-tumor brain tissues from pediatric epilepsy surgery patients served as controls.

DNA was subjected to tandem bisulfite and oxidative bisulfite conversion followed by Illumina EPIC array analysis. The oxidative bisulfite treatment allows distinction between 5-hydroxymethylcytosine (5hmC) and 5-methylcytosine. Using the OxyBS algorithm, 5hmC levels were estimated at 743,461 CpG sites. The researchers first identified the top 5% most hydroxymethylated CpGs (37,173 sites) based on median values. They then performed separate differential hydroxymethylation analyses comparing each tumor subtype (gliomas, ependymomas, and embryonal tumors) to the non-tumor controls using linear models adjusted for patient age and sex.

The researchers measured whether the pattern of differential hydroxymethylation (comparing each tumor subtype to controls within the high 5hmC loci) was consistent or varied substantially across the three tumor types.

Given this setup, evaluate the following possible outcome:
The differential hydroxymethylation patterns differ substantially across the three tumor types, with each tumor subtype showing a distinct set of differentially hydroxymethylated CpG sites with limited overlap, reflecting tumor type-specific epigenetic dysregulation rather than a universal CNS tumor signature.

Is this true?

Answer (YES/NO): NO